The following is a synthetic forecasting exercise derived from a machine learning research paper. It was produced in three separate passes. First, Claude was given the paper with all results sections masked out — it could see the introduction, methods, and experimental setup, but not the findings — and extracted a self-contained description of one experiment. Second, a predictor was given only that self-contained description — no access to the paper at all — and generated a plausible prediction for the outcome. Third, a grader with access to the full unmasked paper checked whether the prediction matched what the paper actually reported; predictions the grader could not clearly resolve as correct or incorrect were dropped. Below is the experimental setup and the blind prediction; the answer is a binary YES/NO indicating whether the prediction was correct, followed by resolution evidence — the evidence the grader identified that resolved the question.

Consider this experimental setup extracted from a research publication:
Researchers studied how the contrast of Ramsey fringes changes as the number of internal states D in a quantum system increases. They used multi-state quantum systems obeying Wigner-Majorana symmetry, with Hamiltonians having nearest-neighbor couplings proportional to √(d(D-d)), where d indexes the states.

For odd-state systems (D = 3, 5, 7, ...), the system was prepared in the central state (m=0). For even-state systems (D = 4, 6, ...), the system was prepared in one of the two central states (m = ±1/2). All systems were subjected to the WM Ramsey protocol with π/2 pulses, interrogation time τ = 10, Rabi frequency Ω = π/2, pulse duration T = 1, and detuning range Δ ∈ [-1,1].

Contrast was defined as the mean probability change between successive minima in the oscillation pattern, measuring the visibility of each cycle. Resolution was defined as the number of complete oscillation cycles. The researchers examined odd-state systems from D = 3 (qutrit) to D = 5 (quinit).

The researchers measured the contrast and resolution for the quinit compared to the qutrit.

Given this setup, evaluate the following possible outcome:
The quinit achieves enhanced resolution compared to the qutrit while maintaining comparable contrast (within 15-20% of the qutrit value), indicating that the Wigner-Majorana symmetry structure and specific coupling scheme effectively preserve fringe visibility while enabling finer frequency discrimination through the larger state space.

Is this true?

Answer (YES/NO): NO